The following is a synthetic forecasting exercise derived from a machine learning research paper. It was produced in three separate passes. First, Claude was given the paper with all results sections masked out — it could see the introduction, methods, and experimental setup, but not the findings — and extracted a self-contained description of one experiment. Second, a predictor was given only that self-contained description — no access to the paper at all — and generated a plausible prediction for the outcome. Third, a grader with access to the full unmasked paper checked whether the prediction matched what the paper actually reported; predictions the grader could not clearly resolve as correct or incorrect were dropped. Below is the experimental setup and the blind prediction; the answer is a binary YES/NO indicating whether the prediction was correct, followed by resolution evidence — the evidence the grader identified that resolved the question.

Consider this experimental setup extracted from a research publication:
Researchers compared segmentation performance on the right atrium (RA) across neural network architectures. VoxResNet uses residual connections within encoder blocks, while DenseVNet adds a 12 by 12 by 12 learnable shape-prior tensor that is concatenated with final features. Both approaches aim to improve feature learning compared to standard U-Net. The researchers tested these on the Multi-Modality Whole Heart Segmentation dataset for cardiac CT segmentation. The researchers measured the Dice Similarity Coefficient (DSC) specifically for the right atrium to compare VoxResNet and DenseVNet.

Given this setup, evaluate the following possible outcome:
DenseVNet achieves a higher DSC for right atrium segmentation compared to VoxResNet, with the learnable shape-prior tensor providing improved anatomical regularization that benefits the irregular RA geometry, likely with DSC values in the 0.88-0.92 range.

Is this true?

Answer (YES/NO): NO